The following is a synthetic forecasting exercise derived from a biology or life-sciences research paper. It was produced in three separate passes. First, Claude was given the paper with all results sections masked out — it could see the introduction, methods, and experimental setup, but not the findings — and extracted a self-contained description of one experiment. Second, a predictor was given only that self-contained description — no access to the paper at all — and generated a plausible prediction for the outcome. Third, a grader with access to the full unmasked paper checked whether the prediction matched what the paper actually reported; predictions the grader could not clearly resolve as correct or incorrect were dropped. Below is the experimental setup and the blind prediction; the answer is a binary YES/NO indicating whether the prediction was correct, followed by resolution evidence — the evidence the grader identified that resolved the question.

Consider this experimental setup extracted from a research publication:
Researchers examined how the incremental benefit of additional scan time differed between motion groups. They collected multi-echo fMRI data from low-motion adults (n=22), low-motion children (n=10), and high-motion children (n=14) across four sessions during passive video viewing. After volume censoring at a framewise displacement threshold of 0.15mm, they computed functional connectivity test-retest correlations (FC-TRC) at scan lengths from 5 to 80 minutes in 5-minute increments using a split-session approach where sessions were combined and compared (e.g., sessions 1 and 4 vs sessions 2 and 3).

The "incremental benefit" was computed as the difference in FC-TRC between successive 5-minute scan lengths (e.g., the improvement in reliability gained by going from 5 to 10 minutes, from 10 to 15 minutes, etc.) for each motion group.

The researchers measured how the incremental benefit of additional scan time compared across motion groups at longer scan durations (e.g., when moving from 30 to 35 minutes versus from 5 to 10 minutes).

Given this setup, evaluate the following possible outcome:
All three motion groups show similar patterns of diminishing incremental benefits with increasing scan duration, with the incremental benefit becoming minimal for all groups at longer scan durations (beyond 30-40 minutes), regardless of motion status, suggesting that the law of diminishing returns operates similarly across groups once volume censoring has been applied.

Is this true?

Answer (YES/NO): NO